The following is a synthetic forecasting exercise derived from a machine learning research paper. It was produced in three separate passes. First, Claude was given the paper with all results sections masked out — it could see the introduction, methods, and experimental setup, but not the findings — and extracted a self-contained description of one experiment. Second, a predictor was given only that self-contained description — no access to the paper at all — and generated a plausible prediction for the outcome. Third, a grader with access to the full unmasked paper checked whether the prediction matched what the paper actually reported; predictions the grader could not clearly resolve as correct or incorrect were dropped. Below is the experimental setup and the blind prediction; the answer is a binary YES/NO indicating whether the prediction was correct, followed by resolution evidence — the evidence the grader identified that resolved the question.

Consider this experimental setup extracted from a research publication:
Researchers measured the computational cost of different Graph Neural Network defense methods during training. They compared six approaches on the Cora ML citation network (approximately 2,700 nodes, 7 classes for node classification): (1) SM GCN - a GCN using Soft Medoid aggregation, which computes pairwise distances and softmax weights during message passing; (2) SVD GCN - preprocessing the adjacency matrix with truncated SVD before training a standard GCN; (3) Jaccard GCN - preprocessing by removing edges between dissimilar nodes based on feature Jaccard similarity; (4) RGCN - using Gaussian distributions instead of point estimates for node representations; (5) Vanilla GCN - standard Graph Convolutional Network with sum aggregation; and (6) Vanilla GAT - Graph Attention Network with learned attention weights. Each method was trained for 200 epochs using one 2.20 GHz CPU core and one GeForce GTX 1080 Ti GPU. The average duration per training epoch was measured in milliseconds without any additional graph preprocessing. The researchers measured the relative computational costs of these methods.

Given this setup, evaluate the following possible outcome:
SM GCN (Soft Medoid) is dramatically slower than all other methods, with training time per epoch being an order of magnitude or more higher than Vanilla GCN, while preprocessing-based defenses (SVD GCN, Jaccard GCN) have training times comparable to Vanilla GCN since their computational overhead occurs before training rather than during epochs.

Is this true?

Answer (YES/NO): NO